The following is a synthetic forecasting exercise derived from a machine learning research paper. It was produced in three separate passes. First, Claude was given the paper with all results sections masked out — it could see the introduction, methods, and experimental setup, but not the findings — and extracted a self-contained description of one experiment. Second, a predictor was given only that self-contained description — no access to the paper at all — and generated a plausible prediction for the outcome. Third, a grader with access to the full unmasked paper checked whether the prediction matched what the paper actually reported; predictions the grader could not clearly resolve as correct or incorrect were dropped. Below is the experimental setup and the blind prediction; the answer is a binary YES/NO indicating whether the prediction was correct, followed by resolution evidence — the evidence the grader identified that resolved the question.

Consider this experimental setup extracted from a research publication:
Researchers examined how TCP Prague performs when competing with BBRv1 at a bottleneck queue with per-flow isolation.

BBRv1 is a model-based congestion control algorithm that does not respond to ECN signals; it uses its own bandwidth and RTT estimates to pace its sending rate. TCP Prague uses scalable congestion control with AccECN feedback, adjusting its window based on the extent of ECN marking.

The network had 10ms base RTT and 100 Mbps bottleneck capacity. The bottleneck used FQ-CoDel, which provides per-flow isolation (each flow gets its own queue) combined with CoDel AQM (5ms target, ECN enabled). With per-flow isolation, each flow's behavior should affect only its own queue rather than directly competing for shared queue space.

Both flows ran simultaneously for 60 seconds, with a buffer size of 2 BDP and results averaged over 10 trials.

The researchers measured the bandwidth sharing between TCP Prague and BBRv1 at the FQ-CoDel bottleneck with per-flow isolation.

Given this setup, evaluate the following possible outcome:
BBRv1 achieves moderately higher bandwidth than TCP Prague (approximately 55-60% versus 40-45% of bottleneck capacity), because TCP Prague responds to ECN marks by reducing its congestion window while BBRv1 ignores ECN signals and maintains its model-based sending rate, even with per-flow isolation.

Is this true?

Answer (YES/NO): NO